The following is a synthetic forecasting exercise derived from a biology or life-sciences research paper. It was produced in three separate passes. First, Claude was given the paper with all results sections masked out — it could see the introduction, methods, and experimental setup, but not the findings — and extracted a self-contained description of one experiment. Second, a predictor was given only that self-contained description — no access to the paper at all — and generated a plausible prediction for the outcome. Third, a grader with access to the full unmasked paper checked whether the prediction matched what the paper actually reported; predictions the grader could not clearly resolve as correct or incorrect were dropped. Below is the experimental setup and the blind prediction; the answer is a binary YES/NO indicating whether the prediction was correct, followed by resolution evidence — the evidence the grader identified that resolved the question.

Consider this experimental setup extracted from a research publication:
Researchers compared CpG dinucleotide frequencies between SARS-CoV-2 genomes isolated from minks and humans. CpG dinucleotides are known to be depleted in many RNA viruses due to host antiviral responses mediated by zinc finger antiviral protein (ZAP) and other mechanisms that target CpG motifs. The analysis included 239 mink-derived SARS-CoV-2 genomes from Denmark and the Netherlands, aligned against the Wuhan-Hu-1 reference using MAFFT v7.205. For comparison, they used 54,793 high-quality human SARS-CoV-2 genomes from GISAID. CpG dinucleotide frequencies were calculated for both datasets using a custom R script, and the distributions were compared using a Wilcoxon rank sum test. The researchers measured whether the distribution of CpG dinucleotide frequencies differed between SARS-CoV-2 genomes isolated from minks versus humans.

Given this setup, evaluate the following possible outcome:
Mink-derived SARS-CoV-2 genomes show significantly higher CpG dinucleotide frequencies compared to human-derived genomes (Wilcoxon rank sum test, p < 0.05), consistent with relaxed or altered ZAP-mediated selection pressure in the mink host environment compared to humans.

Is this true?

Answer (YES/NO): NO